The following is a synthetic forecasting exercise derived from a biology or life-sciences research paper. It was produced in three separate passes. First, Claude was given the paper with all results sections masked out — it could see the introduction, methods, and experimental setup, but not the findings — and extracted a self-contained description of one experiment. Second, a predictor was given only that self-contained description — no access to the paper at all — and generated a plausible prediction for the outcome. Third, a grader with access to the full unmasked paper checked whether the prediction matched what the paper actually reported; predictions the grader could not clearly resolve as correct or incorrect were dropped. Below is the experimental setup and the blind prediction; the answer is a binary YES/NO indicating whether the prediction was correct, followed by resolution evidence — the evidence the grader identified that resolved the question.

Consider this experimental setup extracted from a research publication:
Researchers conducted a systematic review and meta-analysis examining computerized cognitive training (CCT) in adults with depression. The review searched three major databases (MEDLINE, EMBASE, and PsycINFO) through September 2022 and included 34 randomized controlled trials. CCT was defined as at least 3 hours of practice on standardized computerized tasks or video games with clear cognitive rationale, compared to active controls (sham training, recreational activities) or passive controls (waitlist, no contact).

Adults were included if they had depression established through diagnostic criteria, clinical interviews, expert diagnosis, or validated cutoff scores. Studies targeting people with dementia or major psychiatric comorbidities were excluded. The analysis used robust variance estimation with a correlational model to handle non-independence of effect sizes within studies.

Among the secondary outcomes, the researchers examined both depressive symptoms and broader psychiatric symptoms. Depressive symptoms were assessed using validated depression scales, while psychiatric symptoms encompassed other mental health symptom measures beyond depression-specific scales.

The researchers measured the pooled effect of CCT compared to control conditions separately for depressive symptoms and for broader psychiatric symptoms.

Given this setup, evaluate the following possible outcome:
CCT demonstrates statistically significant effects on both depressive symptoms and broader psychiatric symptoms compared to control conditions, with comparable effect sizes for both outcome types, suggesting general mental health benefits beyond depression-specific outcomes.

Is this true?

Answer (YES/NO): NO